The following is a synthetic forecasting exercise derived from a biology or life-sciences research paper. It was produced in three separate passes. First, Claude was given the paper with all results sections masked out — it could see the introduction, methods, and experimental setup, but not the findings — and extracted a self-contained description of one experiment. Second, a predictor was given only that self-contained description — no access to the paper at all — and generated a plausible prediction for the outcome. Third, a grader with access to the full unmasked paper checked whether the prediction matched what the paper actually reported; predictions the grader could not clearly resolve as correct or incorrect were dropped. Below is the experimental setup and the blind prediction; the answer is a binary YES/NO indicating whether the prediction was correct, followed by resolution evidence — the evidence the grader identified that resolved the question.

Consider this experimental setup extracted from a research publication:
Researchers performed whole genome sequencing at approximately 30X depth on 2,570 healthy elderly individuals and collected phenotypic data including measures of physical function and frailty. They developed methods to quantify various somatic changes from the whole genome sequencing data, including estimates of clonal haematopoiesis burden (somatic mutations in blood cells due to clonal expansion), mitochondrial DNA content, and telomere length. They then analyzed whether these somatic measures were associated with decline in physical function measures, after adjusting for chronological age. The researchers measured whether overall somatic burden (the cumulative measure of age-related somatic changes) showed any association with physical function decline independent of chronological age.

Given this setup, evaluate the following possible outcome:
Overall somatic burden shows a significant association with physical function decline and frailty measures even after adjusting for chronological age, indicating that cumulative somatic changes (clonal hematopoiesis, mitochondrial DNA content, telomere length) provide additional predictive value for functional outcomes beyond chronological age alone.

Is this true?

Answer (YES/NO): NO